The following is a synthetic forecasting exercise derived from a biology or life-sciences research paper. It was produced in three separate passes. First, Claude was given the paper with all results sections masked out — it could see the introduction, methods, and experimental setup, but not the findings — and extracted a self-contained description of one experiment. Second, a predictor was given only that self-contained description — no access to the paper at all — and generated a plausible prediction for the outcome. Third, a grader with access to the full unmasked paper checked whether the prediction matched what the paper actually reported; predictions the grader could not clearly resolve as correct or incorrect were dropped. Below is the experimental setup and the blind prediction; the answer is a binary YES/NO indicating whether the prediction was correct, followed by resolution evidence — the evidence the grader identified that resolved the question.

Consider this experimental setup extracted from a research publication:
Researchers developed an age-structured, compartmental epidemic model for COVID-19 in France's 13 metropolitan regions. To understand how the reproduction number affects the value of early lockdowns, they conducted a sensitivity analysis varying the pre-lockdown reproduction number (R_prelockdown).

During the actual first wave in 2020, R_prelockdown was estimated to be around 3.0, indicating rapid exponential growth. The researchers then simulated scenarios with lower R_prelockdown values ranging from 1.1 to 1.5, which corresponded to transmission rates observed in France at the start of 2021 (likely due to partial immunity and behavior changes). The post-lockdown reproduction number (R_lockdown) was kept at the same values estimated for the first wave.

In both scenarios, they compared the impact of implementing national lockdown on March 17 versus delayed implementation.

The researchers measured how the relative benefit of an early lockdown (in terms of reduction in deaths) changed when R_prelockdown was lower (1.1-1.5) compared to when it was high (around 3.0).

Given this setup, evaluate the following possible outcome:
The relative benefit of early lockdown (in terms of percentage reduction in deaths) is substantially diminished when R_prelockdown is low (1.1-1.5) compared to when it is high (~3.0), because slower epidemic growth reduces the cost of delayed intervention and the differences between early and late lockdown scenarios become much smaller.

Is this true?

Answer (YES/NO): YES